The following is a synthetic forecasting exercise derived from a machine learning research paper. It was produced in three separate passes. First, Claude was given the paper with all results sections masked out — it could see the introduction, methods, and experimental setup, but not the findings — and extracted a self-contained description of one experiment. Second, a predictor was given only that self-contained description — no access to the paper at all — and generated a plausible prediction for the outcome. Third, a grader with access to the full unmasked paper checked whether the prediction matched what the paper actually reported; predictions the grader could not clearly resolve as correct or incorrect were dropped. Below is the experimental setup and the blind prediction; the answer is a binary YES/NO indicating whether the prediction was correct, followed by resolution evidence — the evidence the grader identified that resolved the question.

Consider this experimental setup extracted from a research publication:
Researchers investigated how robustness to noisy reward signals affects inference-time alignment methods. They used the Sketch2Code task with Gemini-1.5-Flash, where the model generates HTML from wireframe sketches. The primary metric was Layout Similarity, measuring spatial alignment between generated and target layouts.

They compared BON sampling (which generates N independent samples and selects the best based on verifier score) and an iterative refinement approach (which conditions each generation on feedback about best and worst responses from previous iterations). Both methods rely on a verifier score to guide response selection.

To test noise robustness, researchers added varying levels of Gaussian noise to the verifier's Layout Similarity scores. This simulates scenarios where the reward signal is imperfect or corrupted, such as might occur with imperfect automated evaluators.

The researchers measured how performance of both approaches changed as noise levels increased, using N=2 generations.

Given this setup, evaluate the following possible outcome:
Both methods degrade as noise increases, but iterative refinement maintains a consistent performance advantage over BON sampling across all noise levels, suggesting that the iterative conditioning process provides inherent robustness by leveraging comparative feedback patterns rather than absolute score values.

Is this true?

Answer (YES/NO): NO